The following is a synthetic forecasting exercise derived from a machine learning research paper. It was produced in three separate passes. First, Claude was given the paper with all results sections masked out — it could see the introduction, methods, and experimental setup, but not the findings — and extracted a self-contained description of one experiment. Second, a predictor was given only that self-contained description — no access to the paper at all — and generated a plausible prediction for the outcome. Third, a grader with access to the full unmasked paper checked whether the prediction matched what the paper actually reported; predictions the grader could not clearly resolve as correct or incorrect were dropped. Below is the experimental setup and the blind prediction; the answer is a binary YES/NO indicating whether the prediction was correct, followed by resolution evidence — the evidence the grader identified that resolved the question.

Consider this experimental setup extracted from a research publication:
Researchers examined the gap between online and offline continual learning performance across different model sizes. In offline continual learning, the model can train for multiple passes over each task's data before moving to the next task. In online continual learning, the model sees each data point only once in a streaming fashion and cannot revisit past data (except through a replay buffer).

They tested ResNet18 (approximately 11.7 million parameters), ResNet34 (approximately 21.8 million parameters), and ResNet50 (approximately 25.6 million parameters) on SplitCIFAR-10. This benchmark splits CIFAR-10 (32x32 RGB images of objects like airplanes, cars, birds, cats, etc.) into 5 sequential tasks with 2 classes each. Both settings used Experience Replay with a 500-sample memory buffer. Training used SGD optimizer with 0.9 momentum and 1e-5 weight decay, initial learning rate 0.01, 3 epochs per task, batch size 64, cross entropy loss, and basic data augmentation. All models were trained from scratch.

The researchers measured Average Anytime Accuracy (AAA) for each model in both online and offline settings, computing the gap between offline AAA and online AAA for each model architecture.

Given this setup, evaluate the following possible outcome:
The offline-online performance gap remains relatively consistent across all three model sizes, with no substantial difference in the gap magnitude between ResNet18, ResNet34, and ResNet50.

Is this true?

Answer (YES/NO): NO